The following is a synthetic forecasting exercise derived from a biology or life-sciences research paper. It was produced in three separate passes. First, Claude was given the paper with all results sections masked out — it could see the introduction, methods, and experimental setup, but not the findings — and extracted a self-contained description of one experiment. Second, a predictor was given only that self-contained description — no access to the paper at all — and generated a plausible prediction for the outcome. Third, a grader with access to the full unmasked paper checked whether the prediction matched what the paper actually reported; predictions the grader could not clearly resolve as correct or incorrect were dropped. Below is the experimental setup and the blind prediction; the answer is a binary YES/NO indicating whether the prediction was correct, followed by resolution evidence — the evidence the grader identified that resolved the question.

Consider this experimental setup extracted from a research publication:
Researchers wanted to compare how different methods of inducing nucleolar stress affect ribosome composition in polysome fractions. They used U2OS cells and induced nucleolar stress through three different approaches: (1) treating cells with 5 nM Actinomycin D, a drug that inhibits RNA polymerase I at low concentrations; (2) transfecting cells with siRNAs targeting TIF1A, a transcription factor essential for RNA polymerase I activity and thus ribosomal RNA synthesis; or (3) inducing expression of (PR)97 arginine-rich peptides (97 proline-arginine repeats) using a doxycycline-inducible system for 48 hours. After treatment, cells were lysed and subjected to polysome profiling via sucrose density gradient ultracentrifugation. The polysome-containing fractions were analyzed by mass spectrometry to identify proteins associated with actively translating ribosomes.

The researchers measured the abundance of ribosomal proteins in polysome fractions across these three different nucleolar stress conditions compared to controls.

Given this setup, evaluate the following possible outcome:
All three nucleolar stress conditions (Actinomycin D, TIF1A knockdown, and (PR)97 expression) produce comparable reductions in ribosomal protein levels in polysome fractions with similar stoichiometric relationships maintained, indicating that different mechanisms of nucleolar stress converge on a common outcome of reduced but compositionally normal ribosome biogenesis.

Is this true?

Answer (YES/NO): NO